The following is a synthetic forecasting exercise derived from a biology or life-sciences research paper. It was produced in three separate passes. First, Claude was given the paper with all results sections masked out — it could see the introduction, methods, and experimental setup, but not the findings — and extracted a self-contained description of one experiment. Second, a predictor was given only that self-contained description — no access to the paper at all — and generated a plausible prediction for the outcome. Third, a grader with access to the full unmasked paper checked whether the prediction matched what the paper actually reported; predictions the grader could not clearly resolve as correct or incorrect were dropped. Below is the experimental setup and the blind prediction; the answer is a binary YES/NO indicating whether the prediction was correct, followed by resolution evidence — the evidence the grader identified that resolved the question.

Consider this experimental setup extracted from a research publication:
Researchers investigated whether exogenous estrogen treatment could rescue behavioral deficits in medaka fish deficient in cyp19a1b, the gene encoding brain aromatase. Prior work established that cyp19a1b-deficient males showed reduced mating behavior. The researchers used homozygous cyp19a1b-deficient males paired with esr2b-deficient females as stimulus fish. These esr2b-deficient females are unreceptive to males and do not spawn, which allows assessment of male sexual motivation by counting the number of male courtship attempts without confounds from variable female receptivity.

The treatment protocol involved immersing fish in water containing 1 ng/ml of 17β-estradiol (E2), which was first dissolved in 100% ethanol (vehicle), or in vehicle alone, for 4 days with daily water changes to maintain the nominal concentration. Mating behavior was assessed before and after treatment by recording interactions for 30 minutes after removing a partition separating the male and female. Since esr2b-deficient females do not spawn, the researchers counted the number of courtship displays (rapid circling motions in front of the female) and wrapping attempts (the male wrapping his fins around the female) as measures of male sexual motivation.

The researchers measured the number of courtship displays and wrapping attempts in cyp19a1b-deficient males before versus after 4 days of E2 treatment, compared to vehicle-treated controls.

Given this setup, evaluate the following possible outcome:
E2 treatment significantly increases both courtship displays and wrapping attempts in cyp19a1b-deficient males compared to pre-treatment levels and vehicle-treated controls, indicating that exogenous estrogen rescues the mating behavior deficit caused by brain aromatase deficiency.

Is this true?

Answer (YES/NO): NO